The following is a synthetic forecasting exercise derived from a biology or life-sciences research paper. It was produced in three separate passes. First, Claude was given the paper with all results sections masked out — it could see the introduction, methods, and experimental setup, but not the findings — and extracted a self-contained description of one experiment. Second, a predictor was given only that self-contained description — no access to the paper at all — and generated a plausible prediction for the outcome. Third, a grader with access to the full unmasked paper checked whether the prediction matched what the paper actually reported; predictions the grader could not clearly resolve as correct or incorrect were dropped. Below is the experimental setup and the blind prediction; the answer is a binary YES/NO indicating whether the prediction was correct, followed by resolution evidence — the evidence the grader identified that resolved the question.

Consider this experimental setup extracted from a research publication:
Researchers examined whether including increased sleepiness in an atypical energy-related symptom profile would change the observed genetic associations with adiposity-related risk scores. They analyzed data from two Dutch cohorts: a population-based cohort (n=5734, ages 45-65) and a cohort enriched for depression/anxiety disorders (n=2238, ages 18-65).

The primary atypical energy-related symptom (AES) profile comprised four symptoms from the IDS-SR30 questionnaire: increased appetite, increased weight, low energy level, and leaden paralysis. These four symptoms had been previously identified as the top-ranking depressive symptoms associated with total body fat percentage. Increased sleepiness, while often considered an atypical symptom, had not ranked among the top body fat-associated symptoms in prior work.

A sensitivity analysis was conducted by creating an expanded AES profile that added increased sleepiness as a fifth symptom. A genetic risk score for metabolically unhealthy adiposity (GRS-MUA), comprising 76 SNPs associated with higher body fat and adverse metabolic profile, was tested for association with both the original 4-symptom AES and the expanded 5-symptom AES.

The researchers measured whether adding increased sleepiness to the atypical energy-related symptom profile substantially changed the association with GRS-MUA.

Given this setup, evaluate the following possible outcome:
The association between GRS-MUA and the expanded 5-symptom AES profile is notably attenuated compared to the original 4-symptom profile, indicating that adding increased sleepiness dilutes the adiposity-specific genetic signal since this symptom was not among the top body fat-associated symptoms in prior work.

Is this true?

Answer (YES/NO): NO